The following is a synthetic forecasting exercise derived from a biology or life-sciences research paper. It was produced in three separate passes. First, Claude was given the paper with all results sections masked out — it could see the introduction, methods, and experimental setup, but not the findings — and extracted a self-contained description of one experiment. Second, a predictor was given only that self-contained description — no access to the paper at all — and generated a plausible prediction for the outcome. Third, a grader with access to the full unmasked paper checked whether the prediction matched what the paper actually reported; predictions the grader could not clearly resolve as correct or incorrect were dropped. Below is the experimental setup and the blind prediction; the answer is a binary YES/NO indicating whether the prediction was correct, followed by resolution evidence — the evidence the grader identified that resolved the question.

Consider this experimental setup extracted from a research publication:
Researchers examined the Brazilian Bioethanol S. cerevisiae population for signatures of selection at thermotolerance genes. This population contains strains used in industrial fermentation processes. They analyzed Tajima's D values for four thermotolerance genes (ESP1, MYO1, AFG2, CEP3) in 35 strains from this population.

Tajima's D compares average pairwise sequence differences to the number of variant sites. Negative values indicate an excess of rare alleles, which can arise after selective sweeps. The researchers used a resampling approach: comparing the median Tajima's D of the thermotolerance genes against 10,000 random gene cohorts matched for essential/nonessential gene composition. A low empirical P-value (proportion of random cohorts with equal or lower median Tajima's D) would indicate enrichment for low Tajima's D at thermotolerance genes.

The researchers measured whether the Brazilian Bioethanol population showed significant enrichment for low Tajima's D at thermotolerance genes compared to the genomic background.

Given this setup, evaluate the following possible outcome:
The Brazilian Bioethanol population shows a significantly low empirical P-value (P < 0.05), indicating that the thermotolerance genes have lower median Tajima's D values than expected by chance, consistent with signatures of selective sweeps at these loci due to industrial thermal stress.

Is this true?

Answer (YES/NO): YES